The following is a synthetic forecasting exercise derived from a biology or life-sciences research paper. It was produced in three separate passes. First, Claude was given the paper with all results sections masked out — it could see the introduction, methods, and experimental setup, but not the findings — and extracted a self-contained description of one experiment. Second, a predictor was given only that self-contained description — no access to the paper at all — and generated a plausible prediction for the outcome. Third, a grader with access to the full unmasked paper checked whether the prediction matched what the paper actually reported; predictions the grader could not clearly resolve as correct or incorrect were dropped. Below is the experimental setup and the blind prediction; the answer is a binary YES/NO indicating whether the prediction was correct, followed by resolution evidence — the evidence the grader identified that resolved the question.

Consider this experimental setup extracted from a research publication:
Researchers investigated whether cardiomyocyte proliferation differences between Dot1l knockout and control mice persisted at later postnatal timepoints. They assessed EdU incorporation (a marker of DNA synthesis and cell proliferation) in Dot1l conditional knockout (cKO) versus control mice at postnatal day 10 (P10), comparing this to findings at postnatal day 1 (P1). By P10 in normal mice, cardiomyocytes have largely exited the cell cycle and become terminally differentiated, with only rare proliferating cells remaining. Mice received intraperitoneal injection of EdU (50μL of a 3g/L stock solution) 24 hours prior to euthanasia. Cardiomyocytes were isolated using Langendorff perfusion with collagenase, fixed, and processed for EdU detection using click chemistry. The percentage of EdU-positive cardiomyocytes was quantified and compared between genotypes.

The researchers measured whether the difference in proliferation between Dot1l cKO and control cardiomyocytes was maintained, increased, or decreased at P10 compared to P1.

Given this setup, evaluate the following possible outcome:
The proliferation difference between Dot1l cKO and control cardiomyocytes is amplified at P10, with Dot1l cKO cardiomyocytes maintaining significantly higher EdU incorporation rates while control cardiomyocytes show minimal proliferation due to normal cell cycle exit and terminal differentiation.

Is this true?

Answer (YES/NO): YES